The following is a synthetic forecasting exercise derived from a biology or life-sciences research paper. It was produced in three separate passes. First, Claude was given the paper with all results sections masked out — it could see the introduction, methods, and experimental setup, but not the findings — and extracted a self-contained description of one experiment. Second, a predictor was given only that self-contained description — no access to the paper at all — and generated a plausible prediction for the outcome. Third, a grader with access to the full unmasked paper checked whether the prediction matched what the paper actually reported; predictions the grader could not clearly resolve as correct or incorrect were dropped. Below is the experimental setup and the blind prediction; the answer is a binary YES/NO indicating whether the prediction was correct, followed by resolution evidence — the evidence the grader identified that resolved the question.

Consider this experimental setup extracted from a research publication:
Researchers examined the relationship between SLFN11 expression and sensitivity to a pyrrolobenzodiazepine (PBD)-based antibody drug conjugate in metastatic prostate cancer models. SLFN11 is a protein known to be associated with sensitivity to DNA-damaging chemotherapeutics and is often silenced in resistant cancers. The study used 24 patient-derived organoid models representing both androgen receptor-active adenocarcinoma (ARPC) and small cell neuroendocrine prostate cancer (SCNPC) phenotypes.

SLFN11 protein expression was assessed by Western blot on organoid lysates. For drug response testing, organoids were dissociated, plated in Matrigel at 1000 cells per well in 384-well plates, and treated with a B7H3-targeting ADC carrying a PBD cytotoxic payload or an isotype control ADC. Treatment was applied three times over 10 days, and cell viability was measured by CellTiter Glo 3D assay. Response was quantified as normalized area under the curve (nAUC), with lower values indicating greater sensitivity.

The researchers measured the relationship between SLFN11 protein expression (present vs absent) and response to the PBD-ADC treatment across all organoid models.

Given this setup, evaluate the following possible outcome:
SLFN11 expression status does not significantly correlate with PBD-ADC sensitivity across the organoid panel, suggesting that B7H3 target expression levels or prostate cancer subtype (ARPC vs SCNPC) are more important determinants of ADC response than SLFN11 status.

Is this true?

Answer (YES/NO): NO